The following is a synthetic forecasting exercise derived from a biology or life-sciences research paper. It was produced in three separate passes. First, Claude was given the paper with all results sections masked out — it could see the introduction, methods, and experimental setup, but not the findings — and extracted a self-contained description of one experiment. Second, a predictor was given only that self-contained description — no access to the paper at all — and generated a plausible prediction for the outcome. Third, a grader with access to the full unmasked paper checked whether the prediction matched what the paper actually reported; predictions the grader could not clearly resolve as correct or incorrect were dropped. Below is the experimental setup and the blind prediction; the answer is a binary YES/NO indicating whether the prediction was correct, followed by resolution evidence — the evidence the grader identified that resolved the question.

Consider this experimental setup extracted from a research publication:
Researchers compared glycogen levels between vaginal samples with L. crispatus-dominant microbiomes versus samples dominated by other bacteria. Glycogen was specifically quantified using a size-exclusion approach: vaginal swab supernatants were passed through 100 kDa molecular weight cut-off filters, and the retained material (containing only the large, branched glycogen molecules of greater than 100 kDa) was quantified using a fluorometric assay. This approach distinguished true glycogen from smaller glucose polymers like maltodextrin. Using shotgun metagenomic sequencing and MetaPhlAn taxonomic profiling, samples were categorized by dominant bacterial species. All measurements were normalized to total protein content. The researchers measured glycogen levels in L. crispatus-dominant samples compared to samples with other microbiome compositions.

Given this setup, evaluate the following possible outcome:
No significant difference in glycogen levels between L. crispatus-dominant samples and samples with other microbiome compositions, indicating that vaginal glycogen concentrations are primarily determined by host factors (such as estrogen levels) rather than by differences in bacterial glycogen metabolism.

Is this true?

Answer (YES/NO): YES